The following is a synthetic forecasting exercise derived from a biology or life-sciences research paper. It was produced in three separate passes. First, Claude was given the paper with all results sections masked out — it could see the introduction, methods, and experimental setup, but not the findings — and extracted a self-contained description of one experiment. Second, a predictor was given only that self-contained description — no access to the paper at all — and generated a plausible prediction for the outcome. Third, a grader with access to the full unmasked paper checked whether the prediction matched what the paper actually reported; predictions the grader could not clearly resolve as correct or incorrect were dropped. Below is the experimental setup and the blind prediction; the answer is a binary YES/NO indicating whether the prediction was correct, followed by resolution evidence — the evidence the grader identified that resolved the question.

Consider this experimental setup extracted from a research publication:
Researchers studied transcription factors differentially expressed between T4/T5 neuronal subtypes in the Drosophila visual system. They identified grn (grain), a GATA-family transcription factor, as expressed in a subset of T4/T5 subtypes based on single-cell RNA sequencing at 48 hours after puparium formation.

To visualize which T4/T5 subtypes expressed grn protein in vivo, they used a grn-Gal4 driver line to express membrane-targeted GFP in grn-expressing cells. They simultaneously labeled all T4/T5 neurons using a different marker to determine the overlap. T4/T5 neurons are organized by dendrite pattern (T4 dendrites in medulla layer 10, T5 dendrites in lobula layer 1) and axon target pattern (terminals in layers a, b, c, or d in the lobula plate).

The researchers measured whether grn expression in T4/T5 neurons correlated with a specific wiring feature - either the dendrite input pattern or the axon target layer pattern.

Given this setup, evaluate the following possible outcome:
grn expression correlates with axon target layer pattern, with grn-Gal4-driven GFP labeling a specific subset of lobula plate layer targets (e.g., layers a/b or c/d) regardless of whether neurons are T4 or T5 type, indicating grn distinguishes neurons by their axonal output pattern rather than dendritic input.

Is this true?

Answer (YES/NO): YES